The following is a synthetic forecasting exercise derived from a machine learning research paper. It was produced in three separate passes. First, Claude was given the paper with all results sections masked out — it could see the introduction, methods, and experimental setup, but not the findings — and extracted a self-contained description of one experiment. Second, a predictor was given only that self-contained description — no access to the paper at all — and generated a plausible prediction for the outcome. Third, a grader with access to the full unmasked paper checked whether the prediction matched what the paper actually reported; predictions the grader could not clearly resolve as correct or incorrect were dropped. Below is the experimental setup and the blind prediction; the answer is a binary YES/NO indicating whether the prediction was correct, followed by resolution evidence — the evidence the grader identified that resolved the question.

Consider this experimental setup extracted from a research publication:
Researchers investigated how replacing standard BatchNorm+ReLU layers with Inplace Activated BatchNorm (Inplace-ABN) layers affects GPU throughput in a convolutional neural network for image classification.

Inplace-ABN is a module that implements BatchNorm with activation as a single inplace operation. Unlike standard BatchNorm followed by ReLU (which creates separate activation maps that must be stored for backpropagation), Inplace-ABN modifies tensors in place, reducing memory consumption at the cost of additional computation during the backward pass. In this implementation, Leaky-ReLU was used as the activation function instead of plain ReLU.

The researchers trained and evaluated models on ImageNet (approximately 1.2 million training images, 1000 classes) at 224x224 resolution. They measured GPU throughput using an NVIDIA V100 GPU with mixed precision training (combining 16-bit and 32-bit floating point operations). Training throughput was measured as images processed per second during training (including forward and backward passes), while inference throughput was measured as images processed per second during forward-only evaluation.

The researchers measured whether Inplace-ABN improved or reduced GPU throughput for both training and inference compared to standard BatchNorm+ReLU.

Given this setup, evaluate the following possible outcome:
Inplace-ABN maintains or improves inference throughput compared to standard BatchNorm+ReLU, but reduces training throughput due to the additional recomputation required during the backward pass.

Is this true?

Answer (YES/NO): YES